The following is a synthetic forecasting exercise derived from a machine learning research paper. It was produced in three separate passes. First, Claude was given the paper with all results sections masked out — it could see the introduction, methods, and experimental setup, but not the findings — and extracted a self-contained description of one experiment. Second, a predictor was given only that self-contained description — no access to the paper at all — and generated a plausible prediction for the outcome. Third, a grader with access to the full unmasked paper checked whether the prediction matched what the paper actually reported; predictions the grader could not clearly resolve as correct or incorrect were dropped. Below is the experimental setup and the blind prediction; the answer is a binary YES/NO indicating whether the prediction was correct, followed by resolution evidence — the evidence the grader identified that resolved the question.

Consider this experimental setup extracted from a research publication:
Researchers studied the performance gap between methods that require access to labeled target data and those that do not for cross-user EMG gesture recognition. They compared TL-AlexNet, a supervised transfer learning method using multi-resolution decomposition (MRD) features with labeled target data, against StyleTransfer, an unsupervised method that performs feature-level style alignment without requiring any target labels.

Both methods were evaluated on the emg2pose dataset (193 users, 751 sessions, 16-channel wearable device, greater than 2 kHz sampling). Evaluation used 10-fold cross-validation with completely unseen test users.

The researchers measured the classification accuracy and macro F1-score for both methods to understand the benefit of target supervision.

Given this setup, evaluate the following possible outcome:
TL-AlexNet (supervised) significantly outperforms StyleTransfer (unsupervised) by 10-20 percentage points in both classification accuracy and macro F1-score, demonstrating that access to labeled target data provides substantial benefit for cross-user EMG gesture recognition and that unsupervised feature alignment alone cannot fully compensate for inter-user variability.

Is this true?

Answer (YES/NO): NO